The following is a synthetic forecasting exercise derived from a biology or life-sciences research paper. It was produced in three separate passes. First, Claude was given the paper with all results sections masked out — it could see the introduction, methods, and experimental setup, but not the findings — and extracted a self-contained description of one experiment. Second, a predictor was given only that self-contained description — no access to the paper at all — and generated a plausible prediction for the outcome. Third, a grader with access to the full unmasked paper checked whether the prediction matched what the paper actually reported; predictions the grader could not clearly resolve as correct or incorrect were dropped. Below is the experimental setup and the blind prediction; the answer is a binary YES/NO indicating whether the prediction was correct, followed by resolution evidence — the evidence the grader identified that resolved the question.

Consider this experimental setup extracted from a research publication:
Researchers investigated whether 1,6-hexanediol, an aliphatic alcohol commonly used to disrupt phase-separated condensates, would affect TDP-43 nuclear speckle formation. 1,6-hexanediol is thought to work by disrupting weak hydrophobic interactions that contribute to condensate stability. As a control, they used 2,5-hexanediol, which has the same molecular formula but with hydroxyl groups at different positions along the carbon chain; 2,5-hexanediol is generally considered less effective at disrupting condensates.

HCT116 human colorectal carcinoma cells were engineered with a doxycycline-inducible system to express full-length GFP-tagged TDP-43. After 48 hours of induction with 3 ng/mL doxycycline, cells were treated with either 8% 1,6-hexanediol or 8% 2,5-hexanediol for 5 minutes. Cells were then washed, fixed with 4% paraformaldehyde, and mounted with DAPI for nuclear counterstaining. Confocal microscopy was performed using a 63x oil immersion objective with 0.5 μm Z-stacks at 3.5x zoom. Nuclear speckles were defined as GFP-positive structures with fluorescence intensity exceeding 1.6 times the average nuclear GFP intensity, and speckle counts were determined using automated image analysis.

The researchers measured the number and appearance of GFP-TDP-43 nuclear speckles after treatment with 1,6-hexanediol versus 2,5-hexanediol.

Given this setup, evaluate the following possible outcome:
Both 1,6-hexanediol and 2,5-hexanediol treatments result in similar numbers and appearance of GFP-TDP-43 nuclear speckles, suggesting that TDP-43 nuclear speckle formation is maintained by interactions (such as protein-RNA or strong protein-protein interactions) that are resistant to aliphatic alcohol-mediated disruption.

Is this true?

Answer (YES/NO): NO